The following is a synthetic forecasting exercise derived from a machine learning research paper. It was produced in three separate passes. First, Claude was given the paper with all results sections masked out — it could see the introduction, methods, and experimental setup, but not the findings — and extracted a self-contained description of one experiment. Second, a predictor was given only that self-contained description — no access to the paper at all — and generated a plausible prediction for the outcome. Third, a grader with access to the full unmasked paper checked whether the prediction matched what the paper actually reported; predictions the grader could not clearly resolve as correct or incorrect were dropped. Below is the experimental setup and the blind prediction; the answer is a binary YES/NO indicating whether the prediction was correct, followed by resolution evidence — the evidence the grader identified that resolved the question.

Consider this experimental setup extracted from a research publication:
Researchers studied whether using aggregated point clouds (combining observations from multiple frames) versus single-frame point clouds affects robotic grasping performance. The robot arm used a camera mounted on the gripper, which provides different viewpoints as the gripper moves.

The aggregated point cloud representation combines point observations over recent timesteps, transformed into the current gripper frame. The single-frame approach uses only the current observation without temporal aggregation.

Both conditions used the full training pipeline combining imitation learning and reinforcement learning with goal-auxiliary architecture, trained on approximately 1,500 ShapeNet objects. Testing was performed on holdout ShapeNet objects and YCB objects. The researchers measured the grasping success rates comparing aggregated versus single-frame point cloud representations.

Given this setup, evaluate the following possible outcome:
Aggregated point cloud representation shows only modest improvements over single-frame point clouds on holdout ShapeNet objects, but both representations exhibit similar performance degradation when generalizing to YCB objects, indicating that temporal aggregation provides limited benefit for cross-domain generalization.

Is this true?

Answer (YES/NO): NO